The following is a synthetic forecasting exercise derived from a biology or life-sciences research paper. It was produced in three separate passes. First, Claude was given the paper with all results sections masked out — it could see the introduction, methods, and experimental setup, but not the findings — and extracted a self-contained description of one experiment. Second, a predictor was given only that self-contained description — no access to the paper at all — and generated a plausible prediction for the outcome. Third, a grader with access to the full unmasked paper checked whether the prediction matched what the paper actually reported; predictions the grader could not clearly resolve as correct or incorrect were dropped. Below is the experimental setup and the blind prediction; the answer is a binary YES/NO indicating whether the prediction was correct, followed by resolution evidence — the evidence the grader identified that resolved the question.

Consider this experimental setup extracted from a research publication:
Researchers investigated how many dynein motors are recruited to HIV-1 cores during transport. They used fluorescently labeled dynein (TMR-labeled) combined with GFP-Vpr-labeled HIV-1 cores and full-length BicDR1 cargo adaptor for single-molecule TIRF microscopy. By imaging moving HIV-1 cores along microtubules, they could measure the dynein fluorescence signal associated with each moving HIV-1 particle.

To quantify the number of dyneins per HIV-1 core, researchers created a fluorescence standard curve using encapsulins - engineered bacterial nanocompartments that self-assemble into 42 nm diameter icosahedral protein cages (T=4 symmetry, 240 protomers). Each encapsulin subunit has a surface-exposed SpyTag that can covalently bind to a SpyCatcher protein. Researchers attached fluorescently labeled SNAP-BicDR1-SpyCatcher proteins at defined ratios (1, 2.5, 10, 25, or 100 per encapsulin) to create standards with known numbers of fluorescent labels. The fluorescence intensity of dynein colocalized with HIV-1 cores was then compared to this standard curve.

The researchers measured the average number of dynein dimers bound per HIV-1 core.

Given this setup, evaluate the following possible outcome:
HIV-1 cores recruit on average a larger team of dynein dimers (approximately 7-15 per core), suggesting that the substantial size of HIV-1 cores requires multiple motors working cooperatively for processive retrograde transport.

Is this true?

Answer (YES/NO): YES